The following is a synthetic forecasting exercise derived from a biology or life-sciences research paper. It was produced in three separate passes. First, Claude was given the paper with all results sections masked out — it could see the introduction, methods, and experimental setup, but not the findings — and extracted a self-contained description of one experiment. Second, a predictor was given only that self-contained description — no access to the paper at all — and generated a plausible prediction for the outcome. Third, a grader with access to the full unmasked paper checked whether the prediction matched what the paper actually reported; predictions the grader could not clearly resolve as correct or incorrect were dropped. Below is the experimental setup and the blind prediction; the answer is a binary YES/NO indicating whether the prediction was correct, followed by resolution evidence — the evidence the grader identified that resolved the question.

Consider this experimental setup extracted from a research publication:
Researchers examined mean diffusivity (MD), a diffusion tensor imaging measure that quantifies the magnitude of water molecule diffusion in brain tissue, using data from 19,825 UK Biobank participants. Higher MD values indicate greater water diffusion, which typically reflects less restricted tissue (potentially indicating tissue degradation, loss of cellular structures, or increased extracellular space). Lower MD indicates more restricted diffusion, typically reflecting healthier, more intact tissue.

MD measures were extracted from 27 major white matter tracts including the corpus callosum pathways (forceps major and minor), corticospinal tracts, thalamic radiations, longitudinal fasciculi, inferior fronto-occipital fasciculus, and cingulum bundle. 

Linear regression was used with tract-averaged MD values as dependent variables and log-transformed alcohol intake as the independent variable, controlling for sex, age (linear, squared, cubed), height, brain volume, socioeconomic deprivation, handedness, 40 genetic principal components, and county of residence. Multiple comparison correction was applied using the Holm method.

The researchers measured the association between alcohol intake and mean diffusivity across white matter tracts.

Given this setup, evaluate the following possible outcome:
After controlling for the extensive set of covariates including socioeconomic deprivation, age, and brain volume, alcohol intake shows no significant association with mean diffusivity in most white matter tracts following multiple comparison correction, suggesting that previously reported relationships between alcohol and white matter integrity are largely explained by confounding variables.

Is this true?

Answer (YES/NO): NO